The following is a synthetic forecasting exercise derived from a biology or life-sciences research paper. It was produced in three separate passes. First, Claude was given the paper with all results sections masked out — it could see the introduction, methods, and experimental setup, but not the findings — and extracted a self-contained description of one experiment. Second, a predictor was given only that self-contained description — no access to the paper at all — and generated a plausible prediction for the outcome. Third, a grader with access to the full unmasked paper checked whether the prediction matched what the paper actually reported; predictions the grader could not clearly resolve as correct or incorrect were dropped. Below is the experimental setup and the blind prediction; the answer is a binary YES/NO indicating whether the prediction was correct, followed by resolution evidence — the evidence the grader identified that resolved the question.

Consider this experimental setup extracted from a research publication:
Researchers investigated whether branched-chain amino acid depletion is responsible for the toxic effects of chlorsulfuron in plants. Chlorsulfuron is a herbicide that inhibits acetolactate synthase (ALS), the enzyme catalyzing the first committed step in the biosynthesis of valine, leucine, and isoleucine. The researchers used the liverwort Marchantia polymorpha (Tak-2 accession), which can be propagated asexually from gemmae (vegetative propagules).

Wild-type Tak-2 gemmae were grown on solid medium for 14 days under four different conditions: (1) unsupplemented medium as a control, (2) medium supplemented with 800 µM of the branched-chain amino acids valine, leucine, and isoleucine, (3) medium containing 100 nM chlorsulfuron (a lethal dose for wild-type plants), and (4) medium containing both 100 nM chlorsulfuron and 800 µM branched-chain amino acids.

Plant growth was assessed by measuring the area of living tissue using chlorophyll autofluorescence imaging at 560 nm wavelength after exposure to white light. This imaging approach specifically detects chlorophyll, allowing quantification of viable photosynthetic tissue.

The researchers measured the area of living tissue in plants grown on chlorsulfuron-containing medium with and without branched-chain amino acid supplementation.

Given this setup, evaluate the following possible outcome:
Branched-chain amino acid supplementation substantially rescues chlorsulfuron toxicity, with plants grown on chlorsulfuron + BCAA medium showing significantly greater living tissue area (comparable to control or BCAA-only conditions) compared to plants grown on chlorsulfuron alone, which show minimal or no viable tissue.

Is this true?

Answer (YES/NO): NO